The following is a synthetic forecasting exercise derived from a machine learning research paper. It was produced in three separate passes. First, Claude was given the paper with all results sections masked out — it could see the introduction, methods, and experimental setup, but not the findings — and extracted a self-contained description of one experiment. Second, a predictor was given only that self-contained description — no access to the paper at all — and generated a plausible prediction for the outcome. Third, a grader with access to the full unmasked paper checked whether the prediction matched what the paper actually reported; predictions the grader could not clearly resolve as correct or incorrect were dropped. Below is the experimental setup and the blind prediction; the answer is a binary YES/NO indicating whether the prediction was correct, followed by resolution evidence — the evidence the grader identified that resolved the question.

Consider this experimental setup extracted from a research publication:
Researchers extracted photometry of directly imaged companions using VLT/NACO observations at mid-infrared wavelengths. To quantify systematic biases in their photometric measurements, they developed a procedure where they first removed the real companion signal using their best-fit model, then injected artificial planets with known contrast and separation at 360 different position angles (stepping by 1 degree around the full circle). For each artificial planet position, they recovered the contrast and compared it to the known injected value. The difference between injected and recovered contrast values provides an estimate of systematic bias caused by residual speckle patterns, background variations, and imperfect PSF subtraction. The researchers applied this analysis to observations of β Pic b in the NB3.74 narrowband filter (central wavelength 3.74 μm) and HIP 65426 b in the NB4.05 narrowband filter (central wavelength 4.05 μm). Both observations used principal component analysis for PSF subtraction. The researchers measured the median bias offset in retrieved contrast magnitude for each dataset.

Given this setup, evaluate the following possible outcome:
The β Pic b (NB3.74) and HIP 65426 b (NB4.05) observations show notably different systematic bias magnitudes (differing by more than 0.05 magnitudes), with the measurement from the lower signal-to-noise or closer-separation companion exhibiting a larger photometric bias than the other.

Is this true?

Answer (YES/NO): NO